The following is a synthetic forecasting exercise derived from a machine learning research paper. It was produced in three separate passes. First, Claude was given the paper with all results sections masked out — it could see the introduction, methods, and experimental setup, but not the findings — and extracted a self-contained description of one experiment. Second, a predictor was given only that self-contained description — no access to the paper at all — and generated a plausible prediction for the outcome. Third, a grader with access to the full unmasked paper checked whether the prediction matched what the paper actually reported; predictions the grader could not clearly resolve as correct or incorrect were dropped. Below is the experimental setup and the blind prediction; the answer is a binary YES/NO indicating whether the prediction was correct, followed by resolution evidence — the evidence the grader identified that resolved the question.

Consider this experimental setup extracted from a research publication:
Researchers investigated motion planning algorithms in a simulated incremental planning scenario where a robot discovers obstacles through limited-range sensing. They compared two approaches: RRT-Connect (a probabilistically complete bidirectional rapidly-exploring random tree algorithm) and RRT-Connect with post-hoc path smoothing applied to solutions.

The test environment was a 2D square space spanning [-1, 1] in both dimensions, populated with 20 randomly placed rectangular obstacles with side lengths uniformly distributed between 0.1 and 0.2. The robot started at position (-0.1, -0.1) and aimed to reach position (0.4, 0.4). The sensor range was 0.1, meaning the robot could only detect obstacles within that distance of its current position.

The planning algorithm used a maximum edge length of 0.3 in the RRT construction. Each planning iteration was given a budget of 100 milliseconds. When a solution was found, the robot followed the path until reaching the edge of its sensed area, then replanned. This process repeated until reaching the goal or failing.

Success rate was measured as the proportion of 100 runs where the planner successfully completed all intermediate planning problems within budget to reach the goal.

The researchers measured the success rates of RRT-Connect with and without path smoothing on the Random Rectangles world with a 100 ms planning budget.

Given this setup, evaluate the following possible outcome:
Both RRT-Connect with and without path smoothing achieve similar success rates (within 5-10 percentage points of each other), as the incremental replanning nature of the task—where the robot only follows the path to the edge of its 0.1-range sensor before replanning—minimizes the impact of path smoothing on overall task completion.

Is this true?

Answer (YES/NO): NO